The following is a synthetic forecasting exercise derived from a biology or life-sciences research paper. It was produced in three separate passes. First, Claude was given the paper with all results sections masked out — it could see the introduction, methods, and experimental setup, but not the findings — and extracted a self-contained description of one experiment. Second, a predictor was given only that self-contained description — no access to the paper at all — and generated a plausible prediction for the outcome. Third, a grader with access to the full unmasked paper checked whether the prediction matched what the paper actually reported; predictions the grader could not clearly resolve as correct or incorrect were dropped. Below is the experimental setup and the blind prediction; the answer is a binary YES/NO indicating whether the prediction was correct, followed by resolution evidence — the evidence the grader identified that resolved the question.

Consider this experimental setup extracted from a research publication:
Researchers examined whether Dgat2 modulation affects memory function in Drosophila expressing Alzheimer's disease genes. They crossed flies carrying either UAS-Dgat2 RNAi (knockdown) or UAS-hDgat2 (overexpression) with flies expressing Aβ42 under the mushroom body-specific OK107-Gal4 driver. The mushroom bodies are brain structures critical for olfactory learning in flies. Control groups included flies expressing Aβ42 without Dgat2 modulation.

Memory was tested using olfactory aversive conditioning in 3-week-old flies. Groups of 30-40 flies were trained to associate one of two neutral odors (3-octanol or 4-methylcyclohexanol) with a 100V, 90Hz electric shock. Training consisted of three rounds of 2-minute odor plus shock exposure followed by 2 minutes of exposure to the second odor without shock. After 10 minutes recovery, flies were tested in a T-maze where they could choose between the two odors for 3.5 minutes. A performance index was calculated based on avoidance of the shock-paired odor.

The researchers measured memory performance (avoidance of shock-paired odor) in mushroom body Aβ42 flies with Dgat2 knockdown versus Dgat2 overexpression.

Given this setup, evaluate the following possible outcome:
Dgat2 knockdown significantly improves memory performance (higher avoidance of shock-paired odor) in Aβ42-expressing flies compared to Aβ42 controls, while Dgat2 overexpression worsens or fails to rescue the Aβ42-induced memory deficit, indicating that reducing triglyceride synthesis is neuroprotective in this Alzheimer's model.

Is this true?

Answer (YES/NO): YES